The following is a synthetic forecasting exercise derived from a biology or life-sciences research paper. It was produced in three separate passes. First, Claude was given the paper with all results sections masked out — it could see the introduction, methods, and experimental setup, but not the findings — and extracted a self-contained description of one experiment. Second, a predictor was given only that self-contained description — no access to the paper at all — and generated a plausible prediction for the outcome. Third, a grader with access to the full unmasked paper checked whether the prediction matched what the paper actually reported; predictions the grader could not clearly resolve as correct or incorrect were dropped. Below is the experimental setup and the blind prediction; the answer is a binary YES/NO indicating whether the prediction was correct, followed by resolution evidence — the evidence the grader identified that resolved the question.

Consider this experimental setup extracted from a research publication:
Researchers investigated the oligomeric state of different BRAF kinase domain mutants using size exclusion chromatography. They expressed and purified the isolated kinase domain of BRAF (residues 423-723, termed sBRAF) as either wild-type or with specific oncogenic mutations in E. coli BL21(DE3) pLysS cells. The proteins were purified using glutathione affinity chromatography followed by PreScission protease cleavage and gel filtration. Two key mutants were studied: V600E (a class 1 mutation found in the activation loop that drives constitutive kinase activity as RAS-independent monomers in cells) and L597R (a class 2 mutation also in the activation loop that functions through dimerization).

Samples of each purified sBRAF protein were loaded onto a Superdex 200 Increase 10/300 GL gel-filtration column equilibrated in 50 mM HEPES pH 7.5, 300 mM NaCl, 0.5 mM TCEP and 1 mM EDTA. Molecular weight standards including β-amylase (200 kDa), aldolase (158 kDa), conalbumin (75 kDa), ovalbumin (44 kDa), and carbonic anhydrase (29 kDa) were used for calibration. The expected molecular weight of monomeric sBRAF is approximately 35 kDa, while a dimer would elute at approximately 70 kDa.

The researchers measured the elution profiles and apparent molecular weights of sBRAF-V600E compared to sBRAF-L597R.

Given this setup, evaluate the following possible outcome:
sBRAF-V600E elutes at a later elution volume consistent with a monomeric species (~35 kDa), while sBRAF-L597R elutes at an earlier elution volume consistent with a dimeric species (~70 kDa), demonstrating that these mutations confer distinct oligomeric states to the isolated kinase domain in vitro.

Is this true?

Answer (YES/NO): YES